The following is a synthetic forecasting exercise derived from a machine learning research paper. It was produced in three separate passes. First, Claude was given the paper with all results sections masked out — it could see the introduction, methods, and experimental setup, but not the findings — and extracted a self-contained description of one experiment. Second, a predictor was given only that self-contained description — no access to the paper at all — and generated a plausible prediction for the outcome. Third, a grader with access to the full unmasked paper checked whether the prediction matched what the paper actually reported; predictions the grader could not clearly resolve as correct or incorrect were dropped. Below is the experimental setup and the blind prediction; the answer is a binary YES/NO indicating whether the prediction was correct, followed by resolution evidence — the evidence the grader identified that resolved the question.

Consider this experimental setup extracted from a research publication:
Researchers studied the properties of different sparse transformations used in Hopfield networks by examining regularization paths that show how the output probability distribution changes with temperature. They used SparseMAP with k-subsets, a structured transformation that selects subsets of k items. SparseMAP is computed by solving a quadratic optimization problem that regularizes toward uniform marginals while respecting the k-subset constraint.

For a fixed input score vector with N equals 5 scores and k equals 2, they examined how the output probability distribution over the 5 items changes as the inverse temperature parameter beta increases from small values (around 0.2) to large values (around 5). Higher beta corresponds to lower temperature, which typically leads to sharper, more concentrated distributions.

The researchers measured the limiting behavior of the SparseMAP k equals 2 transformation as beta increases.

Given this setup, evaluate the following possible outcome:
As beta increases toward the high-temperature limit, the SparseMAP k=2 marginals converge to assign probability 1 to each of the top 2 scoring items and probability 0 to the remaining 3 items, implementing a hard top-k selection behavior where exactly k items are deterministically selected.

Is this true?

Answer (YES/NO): NO